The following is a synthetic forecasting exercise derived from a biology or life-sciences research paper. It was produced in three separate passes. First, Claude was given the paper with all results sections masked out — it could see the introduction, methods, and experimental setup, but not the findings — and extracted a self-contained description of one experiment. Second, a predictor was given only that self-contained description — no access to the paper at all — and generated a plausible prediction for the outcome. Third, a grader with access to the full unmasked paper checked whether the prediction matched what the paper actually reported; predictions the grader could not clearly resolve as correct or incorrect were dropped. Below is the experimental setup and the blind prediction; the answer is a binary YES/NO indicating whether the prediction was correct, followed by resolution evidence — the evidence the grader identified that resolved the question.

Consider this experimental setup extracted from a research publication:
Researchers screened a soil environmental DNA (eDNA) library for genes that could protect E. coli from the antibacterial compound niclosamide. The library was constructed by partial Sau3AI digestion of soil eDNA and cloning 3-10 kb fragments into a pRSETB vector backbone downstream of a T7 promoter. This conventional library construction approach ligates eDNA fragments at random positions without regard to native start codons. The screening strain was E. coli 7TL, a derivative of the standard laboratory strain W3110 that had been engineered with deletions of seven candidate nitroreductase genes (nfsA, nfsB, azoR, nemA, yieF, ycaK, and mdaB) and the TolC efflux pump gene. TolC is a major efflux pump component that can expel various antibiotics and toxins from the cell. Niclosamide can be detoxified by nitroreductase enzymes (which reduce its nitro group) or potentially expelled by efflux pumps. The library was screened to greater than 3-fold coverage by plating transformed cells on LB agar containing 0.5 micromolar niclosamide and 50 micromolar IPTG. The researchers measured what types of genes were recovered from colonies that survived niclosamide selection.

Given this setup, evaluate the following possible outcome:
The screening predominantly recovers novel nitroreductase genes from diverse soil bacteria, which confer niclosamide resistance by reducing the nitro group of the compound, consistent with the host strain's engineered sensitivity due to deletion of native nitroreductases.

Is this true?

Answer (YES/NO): NO